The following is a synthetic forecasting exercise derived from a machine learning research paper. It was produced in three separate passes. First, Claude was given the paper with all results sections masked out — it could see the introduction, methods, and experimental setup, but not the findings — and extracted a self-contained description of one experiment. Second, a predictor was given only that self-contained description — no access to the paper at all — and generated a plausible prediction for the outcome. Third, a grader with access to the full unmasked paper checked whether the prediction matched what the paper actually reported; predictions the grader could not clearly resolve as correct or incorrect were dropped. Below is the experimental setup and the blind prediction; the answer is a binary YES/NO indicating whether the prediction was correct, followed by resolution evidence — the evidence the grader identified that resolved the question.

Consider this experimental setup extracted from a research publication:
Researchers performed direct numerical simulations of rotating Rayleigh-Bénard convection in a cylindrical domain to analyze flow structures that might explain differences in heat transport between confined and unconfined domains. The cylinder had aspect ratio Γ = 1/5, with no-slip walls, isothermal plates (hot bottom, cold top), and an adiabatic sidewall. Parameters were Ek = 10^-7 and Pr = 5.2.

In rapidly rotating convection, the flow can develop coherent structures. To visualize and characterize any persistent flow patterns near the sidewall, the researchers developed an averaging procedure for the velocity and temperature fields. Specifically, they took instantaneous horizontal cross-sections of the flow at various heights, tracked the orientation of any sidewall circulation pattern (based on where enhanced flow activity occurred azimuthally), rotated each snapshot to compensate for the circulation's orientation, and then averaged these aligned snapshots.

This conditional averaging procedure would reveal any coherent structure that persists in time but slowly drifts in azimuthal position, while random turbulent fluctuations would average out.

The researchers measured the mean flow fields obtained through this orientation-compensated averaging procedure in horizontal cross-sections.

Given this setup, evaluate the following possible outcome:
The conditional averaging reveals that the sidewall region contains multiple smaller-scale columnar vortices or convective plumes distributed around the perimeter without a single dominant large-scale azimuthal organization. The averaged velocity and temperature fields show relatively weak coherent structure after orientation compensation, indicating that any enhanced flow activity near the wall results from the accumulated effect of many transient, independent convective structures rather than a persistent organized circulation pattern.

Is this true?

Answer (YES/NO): NO